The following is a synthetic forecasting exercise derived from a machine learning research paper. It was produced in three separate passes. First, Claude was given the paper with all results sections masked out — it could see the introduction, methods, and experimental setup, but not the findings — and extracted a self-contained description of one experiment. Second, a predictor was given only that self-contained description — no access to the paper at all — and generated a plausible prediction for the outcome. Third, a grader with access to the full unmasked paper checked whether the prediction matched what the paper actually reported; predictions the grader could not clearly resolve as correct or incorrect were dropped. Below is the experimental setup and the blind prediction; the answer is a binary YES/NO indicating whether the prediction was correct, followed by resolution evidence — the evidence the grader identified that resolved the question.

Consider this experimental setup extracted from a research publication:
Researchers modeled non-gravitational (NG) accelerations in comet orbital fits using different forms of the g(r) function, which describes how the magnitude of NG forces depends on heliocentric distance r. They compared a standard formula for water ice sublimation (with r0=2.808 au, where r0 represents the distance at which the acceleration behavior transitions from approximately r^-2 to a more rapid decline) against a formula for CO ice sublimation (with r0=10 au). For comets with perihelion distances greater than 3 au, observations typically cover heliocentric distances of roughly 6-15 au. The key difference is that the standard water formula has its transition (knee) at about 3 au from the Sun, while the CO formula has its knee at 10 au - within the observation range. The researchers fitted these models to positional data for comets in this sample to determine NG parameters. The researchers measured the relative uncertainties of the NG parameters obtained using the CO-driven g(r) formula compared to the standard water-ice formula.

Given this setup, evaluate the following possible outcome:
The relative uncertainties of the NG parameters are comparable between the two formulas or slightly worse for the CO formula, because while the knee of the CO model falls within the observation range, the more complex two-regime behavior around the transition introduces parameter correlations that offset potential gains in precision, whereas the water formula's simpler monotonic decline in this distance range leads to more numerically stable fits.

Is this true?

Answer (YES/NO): NO